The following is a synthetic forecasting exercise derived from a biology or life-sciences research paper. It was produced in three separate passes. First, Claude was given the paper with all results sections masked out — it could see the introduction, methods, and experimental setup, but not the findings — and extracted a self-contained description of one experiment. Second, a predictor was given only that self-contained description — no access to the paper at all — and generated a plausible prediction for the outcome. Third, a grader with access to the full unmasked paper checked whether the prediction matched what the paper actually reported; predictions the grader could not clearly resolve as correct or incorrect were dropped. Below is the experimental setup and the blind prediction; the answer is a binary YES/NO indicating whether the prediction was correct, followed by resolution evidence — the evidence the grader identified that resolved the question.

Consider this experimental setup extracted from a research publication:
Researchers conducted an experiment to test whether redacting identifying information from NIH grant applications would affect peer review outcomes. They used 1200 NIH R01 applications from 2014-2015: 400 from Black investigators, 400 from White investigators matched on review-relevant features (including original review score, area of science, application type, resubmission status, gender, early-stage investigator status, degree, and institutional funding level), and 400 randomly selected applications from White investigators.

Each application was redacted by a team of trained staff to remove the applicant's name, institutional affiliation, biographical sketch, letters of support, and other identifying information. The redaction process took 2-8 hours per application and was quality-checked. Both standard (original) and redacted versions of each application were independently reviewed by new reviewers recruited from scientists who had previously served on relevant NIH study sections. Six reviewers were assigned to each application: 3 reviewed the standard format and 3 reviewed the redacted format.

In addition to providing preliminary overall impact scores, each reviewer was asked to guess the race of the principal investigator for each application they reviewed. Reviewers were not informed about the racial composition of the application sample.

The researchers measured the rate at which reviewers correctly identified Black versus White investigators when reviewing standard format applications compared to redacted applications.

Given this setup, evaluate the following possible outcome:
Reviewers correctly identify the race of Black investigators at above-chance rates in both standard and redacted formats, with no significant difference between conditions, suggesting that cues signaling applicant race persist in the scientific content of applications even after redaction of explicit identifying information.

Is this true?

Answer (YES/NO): NO